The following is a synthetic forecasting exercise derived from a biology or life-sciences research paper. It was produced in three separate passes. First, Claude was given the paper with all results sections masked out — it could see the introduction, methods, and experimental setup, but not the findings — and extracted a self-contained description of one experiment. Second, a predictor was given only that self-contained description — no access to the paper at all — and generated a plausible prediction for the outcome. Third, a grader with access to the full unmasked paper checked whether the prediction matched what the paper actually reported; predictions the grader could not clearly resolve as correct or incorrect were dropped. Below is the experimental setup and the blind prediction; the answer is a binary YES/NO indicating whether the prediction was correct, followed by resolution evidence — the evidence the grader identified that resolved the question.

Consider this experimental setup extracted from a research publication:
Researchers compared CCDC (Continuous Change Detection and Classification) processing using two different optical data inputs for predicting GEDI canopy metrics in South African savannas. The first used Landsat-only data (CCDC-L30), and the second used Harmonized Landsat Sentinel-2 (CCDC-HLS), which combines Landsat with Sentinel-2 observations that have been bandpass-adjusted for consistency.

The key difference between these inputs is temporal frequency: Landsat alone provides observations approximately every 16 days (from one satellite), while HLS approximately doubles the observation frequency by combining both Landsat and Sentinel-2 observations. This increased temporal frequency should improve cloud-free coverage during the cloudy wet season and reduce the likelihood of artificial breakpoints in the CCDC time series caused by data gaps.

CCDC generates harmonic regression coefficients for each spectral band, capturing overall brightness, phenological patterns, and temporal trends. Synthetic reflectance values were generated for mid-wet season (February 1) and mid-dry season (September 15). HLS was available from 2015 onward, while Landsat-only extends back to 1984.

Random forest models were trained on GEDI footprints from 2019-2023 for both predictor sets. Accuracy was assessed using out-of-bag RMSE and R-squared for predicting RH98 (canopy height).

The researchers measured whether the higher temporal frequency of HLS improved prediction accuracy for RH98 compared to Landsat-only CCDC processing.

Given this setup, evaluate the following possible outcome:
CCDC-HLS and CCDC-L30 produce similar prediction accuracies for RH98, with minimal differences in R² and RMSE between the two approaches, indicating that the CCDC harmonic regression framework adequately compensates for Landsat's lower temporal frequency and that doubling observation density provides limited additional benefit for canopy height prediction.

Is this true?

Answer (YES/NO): YES